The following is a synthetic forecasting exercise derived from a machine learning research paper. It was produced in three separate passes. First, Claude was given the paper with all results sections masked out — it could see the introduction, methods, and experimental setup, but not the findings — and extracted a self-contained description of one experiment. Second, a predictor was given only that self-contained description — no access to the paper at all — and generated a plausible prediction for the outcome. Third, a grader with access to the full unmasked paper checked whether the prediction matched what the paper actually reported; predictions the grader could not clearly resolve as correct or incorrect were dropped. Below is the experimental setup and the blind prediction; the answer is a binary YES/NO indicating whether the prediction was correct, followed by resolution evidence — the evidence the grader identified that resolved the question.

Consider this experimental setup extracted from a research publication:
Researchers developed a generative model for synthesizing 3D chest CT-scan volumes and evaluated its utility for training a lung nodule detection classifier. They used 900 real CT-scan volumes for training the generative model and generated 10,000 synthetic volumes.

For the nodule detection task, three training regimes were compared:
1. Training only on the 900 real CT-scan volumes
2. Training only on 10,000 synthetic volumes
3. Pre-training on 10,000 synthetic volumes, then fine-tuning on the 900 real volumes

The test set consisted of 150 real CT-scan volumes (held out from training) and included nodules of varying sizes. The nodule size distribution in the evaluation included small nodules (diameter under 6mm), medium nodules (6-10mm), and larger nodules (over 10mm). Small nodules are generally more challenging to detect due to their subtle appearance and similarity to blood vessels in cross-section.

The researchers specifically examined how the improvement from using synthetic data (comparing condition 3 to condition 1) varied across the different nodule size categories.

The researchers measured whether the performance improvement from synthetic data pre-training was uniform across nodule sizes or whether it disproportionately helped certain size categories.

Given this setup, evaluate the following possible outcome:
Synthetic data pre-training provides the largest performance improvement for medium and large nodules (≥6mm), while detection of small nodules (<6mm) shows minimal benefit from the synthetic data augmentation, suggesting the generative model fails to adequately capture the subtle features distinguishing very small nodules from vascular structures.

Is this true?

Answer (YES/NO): YES